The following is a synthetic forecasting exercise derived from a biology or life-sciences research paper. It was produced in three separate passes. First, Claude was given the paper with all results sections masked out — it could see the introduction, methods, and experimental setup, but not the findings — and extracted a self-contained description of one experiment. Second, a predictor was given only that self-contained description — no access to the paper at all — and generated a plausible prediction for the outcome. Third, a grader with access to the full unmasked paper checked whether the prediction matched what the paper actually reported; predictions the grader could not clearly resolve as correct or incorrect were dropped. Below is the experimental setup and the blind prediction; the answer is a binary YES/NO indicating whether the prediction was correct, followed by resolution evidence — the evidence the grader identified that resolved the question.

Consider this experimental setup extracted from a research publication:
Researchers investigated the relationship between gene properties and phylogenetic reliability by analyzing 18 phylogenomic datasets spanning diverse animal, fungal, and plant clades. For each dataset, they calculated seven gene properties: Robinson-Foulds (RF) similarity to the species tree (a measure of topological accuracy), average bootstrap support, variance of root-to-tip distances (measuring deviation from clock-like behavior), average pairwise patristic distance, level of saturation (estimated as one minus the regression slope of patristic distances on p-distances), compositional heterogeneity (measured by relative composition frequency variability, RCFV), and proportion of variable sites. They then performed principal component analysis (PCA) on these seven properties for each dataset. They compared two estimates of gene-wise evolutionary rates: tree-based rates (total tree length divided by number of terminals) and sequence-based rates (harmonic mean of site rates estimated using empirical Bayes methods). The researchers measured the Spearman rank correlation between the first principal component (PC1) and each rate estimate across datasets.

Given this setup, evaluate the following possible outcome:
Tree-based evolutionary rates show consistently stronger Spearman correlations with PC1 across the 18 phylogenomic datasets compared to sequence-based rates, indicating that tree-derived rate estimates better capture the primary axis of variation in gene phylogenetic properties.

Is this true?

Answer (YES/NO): YES